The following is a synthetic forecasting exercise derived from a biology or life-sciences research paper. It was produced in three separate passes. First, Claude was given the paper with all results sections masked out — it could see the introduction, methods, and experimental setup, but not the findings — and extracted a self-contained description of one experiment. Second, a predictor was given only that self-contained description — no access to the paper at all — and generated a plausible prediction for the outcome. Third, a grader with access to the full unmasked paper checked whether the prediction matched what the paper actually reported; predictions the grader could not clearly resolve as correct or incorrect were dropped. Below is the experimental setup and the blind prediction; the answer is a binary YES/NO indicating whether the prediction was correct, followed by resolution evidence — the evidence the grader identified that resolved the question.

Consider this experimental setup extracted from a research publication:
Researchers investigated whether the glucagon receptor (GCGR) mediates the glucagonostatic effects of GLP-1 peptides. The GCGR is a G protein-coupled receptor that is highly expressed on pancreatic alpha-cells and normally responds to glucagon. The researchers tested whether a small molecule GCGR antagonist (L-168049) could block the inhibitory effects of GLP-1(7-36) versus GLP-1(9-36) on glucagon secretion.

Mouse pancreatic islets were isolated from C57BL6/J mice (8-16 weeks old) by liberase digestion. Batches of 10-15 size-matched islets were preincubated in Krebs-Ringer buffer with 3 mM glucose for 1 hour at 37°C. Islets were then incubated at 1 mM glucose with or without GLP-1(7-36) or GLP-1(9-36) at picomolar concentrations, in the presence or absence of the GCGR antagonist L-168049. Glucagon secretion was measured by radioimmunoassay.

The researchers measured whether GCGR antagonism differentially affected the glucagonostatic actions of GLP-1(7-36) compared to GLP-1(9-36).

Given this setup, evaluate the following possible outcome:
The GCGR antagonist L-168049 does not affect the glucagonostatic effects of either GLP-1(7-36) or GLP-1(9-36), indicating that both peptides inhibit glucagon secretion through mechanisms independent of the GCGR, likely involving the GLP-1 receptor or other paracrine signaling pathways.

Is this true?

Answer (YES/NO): NO